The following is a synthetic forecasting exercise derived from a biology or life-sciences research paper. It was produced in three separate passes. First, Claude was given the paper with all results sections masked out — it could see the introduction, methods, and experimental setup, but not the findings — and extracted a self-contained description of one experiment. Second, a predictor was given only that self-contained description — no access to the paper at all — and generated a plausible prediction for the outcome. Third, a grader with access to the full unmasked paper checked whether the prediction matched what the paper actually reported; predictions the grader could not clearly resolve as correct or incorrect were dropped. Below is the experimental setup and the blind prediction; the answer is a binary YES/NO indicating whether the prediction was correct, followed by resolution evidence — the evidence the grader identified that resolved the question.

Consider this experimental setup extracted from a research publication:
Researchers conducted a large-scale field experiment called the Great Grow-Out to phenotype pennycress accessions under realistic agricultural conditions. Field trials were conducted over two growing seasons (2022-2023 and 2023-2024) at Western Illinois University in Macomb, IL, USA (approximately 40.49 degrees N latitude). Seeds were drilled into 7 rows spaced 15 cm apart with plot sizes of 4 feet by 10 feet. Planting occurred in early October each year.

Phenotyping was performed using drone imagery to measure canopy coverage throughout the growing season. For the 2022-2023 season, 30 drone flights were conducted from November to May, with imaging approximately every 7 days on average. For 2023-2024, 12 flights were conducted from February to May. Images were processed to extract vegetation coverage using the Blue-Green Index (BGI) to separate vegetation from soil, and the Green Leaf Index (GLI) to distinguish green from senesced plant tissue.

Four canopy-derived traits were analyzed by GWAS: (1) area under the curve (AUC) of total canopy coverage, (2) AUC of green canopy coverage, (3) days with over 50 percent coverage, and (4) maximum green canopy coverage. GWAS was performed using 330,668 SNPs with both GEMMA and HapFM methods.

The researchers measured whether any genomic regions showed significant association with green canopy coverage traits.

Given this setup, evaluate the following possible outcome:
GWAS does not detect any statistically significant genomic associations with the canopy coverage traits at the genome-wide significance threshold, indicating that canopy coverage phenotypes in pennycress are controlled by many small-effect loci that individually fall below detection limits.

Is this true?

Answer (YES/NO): NO